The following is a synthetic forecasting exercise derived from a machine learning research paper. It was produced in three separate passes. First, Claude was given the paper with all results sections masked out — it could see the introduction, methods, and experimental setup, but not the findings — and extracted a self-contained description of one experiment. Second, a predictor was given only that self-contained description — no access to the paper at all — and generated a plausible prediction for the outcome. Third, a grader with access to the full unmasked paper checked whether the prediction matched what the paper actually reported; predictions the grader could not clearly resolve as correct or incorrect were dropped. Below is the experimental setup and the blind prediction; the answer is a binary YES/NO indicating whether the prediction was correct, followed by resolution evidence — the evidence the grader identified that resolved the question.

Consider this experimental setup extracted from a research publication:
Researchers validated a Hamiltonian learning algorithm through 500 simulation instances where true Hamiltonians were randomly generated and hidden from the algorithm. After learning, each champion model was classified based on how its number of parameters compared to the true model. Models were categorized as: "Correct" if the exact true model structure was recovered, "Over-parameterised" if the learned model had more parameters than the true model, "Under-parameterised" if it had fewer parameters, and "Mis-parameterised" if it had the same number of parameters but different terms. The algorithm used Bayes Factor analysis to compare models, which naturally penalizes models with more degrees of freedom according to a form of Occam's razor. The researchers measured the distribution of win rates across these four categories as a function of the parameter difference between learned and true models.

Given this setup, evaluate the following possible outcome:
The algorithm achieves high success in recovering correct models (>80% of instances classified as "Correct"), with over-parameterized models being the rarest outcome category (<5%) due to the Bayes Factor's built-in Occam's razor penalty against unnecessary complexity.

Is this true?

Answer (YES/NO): NO